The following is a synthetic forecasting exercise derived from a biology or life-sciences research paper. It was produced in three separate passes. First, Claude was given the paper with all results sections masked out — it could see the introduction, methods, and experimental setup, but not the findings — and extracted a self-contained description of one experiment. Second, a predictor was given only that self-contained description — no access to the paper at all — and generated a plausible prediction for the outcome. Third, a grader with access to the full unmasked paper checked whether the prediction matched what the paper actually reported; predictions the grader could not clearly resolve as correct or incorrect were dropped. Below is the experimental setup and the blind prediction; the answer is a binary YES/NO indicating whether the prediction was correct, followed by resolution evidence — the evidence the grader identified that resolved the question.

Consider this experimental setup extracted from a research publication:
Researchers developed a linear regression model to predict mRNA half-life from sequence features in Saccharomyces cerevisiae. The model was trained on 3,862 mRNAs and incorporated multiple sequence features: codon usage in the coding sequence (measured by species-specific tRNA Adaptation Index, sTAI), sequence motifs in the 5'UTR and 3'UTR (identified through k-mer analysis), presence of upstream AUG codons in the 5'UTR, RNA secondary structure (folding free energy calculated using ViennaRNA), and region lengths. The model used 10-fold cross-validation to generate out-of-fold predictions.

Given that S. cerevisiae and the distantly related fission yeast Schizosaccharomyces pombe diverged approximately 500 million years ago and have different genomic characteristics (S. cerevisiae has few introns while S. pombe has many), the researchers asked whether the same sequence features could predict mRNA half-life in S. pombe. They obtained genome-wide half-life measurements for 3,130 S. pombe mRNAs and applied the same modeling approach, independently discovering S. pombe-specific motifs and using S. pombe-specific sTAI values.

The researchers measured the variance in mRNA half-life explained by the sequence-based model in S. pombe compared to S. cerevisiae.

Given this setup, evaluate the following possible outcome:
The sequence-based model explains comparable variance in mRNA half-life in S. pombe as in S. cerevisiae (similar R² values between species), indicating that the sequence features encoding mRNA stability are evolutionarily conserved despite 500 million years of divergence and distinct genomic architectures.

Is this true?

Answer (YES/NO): NO